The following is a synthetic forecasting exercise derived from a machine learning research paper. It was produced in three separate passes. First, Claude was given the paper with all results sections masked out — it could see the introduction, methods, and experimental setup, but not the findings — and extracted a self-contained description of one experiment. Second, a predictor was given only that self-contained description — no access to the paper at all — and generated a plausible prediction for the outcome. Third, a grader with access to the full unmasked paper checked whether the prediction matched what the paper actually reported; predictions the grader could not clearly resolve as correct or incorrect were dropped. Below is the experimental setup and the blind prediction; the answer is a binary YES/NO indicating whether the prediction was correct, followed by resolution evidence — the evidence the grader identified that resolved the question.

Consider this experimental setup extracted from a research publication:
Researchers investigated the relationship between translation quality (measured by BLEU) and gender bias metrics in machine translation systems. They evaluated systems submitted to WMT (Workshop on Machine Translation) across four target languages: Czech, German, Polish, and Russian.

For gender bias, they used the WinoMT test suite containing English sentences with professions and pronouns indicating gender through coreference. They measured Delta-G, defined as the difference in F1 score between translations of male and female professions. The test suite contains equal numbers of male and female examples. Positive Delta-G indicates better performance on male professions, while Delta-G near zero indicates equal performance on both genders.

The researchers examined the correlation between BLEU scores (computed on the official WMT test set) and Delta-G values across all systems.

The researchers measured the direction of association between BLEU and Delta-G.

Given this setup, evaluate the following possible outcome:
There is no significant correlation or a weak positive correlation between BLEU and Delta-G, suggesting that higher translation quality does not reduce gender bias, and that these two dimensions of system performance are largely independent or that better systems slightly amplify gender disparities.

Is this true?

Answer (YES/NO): NO